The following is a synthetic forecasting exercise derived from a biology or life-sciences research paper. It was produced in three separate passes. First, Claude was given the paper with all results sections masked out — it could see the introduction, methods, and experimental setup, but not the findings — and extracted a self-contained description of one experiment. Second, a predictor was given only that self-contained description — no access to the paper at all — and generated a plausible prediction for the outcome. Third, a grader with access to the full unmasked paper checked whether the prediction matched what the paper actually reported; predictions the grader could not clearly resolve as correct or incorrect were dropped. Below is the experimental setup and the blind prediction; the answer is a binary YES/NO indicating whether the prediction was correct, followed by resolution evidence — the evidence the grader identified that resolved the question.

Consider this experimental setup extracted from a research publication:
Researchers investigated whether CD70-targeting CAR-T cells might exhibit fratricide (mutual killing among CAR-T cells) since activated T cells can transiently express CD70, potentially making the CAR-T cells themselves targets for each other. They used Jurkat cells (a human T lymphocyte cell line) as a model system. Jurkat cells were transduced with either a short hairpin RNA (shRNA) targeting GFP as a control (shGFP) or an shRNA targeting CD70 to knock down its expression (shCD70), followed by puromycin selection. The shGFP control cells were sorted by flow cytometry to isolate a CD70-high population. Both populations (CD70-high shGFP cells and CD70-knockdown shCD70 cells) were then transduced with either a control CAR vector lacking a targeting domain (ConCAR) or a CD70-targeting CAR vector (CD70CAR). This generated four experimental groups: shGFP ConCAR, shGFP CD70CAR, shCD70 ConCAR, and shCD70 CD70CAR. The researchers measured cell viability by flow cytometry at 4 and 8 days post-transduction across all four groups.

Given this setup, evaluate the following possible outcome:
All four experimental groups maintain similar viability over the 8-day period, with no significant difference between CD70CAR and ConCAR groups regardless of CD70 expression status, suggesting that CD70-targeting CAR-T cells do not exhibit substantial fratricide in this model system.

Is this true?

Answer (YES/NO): NO